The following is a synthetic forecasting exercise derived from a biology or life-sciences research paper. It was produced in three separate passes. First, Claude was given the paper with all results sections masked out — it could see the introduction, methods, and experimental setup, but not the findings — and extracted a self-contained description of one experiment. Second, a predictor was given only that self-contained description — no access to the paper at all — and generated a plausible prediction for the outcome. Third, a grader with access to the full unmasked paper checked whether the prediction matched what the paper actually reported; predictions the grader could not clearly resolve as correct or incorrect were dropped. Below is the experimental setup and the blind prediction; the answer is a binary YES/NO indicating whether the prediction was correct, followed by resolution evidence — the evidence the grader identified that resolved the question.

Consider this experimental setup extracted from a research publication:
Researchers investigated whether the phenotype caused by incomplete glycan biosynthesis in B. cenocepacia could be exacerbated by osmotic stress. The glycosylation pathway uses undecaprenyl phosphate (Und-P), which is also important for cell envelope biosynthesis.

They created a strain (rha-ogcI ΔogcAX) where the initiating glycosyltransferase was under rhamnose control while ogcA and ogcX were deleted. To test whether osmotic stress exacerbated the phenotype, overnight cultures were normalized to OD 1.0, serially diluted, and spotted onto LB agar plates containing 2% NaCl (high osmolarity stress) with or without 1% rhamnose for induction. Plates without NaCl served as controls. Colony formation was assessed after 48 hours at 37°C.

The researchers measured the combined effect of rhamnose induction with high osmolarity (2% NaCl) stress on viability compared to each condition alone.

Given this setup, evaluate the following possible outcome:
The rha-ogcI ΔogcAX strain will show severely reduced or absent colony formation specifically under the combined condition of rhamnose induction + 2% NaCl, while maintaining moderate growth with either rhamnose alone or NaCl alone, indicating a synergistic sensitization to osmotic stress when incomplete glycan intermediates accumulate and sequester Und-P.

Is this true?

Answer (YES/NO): NO